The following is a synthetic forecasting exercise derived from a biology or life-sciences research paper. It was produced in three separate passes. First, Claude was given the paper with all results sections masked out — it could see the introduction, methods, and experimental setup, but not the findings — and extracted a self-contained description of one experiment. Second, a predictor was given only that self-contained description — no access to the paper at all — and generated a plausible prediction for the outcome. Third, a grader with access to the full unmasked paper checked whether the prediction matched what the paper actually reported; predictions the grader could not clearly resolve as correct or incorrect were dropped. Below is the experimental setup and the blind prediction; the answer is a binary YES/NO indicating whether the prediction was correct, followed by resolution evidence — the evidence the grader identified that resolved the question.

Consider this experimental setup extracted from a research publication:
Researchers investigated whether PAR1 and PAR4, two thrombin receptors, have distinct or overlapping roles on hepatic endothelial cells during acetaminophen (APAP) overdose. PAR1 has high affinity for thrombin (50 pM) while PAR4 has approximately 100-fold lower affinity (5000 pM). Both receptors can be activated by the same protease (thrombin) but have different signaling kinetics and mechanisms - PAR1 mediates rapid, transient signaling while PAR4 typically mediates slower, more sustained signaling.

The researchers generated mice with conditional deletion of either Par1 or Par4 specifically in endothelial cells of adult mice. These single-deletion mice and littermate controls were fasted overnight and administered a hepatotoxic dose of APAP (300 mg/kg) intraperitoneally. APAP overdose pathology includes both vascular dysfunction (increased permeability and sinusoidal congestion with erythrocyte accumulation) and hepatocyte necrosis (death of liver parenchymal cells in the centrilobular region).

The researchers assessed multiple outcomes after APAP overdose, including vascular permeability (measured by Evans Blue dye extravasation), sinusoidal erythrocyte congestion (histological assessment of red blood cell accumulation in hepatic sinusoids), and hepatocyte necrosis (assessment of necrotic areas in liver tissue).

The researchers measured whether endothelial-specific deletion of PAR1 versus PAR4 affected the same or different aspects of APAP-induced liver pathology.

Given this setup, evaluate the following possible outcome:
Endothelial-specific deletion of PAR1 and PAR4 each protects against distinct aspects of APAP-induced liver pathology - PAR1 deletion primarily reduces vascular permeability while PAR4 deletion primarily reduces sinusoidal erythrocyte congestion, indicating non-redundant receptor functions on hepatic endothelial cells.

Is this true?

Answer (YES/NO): NO